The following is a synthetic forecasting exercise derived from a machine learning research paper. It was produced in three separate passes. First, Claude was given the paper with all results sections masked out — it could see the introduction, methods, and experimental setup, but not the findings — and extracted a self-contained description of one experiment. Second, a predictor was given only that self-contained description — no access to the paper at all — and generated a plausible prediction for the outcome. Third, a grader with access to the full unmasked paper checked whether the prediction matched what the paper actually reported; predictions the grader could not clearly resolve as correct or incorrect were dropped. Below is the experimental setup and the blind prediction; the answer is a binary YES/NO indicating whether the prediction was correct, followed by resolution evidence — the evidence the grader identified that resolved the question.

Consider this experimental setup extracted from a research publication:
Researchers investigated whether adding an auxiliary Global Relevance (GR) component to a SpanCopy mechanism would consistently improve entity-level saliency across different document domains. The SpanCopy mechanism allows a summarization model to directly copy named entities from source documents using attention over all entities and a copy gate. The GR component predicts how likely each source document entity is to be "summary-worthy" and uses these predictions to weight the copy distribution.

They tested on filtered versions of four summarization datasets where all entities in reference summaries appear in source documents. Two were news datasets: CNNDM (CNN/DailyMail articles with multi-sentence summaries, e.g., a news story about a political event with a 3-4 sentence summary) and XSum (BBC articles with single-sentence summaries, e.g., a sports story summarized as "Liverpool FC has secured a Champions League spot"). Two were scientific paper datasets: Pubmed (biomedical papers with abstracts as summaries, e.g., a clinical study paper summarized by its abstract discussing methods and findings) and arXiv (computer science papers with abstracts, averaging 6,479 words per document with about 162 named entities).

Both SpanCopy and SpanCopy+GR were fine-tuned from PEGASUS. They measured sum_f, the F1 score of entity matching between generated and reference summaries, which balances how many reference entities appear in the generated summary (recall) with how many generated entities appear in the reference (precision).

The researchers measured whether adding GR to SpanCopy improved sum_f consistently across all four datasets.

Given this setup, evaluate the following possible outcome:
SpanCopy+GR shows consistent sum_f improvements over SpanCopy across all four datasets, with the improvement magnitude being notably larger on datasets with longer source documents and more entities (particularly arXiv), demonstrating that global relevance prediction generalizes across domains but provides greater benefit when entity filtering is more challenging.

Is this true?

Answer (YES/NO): NO